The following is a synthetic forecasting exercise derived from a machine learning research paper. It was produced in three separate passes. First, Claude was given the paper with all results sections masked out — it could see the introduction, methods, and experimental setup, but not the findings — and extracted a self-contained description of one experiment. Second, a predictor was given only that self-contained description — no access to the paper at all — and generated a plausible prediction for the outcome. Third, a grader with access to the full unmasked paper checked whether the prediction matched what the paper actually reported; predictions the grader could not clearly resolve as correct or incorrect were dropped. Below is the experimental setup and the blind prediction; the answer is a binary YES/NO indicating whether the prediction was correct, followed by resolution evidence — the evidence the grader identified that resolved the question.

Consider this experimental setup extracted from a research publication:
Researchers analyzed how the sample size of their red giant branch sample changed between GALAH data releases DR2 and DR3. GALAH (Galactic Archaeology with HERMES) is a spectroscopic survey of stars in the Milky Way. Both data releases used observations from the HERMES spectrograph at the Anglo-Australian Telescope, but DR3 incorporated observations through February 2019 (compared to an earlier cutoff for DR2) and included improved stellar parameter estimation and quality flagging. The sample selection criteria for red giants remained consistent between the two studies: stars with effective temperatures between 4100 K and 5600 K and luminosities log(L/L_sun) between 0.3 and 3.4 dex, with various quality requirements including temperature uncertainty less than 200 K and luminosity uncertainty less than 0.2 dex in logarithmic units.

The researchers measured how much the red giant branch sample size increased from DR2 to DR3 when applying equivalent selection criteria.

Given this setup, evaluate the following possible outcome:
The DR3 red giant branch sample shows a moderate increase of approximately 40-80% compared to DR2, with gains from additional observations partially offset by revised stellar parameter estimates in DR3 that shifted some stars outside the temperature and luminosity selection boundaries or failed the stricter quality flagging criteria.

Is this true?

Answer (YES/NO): NO